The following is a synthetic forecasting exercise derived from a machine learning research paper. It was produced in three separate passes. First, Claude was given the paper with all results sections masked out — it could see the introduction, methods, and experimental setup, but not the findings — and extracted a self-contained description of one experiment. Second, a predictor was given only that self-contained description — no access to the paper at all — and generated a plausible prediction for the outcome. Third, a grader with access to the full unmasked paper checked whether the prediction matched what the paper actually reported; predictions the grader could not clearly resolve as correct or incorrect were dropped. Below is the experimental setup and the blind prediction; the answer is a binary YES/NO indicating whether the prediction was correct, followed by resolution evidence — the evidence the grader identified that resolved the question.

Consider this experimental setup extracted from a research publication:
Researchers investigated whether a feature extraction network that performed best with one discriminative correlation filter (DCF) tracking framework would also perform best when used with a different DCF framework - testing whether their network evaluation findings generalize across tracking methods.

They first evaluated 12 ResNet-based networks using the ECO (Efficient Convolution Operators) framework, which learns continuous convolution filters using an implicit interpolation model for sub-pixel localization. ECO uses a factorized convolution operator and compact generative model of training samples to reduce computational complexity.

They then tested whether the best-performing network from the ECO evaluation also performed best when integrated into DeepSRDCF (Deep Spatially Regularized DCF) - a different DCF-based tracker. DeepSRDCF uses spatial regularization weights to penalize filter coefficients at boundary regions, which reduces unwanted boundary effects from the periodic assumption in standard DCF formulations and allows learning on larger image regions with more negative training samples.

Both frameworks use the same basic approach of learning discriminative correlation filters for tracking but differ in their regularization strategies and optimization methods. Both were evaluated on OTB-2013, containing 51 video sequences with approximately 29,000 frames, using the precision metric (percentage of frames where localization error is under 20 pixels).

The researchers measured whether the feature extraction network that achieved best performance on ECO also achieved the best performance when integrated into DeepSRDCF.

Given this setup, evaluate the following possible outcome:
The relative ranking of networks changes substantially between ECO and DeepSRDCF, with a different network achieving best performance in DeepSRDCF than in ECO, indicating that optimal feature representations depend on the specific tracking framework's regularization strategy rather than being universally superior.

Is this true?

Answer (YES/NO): NO